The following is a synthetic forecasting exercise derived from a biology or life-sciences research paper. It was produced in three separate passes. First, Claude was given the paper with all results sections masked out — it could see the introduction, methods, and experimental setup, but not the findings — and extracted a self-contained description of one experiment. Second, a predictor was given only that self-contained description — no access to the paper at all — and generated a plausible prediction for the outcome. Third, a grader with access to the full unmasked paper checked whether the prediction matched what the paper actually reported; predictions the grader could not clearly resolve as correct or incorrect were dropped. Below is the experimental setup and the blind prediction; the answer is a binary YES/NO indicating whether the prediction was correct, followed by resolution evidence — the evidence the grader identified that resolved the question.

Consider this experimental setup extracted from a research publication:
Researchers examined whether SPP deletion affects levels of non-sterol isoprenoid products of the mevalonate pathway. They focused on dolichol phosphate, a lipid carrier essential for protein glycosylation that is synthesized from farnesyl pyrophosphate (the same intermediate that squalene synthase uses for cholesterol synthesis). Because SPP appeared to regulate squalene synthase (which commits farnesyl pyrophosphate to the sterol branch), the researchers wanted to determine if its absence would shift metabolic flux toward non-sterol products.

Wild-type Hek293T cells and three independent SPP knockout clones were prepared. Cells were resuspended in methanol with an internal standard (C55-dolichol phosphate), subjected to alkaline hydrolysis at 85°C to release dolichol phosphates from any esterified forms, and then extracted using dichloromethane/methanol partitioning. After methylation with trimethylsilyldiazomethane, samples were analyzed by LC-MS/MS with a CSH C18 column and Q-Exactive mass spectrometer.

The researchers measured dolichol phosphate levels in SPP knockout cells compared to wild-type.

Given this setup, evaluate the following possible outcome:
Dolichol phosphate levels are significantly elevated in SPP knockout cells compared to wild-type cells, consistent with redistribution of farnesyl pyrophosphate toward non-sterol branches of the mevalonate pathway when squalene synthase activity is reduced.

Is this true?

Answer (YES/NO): NO